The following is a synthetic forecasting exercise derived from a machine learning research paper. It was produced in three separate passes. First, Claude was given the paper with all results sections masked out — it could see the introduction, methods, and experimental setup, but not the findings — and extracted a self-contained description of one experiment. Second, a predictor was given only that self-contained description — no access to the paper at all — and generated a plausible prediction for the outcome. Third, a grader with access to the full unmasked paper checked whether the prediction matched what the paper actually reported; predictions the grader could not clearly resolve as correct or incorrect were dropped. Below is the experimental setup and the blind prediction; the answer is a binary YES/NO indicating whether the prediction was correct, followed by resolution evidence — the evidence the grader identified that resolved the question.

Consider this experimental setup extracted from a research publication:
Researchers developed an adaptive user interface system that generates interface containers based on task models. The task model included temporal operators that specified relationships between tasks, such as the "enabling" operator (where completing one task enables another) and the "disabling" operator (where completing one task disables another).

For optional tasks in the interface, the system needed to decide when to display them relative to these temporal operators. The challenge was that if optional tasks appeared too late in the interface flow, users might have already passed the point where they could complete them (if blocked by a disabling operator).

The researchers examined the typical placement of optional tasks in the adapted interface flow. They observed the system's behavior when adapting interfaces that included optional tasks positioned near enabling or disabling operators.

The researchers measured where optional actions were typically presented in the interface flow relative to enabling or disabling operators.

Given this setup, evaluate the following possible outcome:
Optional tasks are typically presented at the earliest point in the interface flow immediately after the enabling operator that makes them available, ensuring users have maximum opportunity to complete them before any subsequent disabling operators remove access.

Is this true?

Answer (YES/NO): NO